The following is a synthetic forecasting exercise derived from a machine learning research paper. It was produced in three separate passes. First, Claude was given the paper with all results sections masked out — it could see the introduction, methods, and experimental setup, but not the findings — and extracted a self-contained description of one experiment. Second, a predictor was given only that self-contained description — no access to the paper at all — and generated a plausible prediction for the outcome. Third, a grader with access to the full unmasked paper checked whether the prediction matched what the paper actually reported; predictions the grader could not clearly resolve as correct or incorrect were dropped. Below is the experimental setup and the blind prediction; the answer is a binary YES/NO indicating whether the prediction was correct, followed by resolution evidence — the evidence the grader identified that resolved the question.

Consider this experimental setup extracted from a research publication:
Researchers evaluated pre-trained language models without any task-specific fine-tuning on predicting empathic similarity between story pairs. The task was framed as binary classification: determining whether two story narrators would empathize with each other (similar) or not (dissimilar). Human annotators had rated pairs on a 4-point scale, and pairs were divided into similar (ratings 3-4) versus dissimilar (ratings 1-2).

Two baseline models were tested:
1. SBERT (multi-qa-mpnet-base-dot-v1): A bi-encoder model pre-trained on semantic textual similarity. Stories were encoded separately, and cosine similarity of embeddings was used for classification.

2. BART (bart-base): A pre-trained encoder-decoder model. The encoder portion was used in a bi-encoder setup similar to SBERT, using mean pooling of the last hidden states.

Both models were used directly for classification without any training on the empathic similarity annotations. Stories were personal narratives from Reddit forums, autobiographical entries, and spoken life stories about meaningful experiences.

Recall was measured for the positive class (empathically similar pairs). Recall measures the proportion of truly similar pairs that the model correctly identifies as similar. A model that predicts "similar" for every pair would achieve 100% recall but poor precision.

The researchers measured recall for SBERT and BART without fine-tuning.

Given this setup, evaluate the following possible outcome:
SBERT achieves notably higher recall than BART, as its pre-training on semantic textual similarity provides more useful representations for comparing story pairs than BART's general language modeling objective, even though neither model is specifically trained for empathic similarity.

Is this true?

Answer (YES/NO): NO